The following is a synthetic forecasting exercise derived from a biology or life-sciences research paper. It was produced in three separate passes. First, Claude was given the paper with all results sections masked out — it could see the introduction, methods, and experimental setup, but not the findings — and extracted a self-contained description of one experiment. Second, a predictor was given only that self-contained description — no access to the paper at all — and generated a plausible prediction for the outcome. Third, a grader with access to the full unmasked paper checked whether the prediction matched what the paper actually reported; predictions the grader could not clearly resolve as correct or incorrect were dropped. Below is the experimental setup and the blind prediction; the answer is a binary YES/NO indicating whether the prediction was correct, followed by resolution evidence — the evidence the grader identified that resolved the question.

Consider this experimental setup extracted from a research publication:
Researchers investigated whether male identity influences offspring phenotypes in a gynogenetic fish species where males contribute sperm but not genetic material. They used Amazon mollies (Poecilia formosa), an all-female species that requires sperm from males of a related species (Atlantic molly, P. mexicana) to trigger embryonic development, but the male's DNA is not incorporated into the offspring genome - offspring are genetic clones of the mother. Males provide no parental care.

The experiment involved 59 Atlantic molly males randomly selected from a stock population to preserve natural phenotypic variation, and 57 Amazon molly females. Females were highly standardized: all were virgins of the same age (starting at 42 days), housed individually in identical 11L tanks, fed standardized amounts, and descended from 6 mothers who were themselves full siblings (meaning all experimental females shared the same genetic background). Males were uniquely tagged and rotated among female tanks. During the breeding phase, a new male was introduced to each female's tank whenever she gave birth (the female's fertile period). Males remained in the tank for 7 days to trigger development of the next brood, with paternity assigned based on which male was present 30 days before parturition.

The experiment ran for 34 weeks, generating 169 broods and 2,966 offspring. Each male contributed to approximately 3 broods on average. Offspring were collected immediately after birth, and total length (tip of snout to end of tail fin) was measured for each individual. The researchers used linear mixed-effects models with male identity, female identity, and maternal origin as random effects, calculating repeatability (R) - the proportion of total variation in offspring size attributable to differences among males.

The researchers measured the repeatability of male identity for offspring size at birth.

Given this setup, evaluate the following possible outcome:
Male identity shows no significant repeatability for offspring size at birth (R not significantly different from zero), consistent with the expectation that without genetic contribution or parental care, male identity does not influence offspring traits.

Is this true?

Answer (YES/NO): YES